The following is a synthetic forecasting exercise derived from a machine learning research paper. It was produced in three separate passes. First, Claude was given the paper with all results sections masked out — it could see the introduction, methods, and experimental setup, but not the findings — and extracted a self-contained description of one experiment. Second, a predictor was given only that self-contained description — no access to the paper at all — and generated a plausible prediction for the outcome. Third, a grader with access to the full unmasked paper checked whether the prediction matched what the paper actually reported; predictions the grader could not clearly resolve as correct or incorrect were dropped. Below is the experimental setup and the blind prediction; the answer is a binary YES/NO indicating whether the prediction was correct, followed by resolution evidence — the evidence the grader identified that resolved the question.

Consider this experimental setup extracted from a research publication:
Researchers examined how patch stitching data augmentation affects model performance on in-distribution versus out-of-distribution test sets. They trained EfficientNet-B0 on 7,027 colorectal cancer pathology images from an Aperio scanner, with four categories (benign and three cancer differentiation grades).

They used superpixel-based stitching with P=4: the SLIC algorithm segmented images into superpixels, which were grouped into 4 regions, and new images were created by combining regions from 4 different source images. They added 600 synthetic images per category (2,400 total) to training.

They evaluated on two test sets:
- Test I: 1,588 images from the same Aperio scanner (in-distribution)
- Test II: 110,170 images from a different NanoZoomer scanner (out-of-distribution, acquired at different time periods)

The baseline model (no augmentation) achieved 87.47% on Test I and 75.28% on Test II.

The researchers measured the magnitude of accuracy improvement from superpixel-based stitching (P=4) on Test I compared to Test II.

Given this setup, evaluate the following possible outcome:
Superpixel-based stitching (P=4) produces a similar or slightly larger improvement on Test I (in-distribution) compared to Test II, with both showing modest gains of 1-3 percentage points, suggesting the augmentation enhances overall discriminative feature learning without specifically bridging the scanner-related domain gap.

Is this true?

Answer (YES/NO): NO